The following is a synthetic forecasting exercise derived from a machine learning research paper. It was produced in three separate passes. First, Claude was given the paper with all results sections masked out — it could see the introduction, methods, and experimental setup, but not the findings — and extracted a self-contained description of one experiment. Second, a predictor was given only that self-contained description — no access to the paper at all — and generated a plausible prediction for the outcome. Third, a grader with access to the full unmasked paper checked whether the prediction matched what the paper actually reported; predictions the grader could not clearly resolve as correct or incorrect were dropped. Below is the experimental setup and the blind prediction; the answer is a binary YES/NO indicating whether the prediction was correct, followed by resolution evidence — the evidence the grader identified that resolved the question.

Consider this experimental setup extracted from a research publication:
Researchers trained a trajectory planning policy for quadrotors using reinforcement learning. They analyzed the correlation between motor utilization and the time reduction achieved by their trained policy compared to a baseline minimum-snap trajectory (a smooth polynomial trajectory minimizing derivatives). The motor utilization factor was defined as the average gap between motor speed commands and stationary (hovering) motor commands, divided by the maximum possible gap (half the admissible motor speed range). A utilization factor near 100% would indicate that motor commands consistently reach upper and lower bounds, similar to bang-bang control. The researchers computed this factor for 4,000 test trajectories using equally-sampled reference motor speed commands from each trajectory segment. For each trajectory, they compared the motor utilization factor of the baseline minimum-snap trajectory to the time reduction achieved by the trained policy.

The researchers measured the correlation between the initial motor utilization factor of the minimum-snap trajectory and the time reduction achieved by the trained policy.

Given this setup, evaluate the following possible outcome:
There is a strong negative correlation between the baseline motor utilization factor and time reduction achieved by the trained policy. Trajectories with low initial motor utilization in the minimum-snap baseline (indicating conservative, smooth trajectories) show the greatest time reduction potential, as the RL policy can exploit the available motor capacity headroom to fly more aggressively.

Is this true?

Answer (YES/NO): YES